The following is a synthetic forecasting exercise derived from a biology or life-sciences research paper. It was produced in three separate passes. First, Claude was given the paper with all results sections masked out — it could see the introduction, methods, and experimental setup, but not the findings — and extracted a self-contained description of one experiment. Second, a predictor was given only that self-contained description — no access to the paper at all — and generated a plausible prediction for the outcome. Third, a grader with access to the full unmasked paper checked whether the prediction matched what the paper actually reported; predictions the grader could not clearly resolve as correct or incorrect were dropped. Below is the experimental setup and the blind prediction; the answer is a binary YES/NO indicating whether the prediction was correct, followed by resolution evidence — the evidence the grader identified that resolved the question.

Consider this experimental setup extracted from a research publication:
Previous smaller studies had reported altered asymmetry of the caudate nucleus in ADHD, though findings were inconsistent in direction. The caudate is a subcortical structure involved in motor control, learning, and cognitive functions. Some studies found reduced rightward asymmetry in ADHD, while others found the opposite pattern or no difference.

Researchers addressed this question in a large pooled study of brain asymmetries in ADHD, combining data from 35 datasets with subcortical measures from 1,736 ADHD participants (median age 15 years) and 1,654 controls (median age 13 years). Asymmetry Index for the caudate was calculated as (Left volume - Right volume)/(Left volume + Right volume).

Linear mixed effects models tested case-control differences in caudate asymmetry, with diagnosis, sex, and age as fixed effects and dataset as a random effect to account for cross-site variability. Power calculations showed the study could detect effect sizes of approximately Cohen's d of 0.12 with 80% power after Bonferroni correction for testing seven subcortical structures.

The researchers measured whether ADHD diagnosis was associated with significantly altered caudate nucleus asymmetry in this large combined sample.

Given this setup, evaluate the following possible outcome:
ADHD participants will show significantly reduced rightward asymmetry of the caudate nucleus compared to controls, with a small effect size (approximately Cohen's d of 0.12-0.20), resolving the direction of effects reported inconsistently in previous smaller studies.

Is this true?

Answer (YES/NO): NO